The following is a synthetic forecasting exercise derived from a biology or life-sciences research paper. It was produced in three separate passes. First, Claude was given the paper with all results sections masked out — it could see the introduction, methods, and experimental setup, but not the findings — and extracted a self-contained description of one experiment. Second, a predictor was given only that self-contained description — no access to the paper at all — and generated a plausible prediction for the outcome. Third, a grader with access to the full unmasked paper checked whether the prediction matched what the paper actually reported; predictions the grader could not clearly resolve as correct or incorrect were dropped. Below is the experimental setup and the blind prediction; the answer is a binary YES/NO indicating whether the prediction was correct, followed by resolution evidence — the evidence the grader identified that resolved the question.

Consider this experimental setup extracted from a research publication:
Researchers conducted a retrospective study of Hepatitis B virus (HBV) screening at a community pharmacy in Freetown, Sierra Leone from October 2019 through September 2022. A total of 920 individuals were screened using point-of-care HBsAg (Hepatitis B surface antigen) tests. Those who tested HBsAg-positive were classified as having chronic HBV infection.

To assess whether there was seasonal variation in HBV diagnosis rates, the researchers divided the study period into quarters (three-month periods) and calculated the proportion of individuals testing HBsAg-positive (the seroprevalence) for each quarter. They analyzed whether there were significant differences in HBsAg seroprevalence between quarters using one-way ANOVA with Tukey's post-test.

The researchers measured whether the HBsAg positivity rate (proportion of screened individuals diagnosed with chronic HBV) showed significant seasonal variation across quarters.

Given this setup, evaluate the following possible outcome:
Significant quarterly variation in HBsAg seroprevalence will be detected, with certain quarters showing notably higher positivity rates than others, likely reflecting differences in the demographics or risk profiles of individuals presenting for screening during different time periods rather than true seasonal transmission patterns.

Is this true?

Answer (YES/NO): NO